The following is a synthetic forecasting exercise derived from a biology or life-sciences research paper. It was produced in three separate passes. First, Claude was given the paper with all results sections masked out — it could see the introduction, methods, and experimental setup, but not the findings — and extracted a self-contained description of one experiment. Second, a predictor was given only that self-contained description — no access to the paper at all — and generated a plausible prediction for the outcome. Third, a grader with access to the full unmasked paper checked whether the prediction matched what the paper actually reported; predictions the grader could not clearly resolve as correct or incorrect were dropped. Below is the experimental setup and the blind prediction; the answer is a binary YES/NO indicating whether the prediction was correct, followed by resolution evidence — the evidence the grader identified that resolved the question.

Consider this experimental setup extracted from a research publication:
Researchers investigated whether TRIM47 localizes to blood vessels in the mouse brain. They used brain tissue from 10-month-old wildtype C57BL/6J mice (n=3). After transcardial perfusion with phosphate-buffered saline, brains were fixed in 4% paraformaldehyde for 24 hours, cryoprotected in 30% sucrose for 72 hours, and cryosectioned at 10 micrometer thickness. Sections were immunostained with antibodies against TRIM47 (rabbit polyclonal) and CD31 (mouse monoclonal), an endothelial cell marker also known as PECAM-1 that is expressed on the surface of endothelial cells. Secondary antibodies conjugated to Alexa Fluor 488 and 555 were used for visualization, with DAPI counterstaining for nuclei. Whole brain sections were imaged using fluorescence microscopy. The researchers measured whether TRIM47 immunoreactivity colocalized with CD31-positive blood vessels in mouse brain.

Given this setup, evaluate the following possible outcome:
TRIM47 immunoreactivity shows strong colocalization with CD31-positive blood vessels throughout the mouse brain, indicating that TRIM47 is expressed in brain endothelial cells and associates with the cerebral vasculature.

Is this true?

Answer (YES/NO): YES